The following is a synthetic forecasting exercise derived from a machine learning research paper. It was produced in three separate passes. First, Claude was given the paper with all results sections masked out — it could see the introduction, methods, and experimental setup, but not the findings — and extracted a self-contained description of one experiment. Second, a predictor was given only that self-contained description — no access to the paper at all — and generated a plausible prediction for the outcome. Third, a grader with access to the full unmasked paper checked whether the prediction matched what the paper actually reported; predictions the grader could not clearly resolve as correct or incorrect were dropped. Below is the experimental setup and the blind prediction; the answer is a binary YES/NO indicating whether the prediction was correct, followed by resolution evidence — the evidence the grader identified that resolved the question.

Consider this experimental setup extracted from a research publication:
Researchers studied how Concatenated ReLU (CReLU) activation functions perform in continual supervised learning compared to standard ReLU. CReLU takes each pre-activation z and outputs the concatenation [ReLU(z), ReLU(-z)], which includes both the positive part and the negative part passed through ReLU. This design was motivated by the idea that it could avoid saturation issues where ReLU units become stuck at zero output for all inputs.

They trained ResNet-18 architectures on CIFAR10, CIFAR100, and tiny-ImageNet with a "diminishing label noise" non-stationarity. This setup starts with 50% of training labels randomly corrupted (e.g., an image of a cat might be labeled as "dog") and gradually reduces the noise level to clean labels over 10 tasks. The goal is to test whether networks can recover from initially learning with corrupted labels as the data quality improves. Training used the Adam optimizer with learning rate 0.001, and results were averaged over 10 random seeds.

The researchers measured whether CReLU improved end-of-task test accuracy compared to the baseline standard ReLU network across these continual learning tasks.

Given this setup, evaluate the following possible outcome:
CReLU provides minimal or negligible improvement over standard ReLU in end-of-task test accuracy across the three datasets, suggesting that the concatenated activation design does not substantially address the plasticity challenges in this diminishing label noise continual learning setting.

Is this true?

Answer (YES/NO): NO